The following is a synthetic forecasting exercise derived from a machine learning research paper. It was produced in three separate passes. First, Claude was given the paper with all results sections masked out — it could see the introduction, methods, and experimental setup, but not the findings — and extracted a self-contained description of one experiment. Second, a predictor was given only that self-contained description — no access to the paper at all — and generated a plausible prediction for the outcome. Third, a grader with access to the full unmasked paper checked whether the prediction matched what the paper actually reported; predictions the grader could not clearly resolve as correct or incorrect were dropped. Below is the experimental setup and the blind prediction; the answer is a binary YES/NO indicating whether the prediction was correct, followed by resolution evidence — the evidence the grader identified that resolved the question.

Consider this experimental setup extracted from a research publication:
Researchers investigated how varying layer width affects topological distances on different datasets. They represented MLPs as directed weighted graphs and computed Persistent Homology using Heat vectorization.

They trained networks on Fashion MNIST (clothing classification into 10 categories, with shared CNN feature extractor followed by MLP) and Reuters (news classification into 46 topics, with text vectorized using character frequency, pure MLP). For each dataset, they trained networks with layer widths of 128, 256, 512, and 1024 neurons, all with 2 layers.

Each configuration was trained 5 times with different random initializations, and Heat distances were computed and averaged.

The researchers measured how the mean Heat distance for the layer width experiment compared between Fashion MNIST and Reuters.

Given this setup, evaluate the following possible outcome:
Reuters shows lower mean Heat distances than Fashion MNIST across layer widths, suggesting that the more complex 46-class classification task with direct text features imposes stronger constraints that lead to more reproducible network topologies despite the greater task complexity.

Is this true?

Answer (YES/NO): YES